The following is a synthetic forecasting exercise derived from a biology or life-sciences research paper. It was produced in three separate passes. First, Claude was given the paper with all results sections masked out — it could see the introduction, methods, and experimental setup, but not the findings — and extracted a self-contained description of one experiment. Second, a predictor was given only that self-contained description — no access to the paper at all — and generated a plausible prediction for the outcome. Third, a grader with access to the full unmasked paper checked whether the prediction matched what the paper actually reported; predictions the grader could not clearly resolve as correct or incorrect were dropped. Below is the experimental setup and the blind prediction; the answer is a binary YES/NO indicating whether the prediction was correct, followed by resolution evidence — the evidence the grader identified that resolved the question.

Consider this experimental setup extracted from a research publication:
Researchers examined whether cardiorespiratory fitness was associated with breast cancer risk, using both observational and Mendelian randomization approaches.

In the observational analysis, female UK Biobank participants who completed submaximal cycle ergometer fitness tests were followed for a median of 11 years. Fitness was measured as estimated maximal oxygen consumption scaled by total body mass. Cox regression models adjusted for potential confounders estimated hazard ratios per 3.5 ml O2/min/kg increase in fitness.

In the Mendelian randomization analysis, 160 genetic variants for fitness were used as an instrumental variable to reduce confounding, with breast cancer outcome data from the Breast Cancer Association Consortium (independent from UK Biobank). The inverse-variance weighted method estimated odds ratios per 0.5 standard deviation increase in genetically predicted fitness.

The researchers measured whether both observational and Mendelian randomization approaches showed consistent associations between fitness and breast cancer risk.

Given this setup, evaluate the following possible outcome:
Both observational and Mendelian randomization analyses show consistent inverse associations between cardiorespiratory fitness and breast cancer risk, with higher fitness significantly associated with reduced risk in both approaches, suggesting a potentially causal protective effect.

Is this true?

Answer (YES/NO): YES